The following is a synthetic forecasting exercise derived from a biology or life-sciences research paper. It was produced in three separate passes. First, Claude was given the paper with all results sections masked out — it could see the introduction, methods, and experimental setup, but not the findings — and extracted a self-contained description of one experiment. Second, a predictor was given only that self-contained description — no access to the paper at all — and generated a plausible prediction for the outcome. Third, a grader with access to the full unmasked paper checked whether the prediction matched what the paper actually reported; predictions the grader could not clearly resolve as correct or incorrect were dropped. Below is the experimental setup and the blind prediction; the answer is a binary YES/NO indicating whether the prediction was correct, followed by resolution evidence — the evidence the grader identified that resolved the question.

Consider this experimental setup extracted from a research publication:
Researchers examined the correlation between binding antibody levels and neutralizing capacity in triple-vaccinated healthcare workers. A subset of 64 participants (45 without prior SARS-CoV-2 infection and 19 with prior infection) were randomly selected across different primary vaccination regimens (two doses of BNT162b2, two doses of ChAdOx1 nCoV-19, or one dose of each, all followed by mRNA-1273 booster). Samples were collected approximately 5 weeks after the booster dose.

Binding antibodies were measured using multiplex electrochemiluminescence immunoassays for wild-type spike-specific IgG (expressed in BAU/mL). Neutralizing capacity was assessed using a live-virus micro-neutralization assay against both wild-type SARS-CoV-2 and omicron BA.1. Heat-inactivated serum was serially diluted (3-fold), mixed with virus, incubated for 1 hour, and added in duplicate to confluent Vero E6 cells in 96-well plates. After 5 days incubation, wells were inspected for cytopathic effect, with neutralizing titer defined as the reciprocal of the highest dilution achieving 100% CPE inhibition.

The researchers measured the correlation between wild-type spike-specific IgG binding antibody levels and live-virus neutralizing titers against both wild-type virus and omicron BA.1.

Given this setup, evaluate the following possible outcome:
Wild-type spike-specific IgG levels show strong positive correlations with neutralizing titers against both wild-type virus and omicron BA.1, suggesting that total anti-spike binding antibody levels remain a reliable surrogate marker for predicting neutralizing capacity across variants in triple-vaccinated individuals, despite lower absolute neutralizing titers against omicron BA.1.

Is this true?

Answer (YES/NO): YES